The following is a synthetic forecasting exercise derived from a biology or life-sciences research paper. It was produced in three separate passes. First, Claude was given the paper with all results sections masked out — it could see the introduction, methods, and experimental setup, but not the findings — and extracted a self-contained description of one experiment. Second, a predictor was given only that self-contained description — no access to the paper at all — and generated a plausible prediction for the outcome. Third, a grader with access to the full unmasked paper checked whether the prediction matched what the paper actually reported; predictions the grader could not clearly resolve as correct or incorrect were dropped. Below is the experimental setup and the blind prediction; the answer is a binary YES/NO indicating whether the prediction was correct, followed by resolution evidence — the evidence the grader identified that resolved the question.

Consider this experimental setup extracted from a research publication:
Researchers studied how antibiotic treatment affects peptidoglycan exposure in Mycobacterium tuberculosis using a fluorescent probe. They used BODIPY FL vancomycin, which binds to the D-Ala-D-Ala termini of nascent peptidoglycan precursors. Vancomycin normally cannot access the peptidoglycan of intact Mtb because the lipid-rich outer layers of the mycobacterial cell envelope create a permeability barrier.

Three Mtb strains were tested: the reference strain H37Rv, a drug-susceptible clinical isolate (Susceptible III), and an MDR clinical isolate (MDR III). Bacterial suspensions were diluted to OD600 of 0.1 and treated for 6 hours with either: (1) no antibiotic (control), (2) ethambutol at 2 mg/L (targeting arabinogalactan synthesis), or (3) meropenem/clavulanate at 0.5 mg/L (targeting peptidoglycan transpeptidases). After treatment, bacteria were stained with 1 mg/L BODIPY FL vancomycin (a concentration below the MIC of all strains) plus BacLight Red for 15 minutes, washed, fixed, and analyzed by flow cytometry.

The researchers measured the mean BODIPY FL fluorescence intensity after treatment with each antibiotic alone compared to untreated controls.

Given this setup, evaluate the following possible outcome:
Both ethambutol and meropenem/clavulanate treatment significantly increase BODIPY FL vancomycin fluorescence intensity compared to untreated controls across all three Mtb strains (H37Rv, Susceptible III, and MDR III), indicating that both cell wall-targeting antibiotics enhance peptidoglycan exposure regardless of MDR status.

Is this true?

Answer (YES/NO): NO